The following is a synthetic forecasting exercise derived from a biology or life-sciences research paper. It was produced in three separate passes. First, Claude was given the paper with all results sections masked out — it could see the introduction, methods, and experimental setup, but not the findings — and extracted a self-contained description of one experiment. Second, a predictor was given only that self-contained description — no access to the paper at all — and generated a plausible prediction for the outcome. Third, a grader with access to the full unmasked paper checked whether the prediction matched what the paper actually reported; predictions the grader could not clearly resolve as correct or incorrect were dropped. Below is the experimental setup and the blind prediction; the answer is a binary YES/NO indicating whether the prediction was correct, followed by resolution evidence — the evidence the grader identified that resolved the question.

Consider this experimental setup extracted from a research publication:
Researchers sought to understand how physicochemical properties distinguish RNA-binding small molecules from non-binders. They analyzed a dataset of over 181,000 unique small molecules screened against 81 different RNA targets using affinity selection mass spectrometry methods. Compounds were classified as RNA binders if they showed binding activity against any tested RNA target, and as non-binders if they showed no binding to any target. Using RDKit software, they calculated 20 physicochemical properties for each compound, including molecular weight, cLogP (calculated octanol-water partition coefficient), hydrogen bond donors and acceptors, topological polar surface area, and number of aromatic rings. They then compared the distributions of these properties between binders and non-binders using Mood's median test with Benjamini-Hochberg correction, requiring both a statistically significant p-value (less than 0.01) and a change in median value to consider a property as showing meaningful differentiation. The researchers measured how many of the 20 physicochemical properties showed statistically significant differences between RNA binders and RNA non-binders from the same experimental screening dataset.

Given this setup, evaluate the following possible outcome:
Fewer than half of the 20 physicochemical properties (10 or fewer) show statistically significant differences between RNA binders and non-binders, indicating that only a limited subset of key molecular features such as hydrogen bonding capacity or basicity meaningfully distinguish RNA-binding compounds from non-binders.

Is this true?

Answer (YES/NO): NO